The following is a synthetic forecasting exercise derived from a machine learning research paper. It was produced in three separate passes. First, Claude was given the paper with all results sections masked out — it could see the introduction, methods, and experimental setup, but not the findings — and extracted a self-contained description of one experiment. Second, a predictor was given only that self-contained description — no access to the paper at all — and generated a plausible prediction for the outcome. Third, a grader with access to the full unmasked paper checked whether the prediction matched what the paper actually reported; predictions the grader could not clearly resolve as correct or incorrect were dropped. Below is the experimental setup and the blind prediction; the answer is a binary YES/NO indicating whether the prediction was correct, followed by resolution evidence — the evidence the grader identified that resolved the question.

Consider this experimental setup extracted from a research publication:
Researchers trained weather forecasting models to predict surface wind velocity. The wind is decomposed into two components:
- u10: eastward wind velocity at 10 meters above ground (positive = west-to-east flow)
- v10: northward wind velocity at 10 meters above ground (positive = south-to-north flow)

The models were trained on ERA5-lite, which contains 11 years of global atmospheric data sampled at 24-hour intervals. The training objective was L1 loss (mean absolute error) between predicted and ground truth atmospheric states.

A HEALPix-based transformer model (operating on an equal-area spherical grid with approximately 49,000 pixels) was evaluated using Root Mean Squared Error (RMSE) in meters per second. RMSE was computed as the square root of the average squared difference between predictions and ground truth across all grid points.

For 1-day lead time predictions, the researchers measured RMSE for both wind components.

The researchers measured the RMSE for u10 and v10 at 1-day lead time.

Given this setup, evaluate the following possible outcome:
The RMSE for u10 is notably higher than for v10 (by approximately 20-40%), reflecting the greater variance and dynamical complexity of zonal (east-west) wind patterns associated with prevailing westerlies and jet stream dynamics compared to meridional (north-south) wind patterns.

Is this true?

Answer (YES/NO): NO